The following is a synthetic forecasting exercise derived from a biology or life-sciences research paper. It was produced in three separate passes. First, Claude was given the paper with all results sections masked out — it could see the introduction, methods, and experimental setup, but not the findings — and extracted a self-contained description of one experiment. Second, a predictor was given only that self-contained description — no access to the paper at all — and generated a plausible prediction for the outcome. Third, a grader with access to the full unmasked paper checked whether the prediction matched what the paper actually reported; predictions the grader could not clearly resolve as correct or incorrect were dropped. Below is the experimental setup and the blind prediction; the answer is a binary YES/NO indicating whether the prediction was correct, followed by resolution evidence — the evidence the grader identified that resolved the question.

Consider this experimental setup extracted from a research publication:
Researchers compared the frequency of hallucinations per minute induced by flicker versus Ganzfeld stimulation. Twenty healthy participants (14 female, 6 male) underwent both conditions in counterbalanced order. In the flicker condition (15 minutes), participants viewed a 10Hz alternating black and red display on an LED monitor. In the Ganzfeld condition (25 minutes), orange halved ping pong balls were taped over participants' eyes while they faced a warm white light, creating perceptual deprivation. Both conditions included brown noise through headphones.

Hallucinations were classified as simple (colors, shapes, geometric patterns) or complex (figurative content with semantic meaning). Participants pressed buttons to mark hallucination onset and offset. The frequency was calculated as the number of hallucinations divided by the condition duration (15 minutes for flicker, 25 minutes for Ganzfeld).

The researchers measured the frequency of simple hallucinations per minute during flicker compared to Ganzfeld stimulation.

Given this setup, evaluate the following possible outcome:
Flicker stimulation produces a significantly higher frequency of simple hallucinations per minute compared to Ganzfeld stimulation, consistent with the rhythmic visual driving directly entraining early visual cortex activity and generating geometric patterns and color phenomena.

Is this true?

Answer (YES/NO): YES